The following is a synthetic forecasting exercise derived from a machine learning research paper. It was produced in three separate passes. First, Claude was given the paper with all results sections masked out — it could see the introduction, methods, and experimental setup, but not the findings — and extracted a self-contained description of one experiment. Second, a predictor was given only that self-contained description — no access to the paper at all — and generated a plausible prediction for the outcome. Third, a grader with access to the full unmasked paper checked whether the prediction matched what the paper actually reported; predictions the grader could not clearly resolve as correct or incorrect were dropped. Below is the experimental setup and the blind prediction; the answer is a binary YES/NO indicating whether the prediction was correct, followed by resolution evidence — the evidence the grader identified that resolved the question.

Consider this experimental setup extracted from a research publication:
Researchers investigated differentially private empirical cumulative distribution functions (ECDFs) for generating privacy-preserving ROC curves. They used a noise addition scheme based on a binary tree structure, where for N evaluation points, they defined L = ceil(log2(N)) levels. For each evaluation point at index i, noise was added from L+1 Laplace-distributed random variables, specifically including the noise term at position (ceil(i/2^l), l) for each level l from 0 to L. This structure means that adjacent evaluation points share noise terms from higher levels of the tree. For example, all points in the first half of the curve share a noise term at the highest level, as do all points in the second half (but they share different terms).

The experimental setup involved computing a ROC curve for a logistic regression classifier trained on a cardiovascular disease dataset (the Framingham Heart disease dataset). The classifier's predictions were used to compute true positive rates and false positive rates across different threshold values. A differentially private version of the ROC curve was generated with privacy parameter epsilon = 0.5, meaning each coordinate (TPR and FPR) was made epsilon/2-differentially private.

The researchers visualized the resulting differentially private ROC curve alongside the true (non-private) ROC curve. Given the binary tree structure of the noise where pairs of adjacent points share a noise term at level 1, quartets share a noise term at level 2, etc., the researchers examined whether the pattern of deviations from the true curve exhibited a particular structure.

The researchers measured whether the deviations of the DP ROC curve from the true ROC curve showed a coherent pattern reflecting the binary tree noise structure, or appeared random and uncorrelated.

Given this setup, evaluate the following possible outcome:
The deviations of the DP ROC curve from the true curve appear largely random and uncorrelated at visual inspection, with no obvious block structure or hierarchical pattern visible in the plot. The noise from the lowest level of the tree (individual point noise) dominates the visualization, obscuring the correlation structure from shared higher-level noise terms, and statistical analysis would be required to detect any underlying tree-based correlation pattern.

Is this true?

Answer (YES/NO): NO